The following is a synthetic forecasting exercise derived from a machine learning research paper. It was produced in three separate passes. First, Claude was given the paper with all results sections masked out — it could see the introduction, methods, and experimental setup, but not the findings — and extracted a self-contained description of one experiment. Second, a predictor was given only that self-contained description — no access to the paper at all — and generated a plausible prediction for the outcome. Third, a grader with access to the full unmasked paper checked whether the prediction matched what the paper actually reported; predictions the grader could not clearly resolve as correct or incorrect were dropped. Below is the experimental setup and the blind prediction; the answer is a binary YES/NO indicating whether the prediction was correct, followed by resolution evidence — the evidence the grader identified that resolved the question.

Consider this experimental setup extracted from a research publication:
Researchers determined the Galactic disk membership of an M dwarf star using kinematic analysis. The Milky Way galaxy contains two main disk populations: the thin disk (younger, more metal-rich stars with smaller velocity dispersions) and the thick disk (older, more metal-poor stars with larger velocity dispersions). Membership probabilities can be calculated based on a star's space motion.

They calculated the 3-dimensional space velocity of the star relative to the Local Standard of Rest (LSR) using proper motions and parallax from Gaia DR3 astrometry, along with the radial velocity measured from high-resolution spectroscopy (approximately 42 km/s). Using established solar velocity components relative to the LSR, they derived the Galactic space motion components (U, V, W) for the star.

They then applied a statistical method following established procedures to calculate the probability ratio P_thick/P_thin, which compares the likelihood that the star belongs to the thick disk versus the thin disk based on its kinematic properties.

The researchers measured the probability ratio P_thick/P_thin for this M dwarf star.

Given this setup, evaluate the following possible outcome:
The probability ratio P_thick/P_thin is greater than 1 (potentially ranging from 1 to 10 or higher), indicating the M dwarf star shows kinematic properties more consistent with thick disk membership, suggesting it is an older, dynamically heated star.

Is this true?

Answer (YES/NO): NO